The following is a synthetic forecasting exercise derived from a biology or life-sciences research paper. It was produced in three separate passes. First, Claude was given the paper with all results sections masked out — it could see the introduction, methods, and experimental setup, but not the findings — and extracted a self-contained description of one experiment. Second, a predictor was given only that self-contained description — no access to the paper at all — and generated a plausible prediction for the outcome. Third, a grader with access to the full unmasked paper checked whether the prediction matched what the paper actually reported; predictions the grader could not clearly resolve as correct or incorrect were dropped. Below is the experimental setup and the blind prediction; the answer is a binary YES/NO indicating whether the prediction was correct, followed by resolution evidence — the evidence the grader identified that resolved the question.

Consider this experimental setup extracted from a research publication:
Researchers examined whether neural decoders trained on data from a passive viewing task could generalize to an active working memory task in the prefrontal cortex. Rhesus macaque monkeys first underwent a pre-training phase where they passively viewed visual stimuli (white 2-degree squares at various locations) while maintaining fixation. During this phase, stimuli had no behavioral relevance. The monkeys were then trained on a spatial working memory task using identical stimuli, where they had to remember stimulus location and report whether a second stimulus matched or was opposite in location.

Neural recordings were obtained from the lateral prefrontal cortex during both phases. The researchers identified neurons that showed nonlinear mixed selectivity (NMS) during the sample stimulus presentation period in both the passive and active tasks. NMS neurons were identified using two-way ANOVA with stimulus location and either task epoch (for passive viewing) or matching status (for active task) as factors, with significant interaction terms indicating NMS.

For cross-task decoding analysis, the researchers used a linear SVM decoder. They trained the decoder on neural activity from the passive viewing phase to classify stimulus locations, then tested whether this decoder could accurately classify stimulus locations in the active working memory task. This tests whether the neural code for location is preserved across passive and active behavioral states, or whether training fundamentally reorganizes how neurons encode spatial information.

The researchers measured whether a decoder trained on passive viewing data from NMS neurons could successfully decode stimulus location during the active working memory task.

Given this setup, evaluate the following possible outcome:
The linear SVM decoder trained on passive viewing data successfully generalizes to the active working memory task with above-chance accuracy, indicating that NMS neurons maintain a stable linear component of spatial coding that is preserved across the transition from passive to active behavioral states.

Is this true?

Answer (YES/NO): YES